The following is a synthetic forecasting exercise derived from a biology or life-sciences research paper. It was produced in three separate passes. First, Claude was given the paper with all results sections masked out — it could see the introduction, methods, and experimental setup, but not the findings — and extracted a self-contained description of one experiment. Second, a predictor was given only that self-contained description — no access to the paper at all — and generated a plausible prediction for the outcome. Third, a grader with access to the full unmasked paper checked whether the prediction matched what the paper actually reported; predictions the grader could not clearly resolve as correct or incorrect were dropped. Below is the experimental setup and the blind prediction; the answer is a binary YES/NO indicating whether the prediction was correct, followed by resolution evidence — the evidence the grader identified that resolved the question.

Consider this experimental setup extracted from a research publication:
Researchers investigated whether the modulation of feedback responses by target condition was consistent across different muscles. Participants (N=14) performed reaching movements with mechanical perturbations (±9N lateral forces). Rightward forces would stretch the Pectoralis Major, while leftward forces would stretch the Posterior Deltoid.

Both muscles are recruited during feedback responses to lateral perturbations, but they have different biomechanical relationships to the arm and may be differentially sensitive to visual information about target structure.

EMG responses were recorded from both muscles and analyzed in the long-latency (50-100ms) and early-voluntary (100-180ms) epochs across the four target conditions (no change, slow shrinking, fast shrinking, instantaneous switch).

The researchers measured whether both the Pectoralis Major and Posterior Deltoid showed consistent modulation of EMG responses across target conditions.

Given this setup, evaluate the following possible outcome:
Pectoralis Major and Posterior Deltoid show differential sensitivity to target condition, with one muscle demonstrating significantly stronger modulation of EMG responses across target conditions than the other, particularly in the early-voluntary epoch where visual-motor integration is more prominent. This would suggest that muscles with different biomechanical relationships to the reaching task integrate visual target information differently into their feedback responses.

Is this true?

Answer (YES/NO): NO